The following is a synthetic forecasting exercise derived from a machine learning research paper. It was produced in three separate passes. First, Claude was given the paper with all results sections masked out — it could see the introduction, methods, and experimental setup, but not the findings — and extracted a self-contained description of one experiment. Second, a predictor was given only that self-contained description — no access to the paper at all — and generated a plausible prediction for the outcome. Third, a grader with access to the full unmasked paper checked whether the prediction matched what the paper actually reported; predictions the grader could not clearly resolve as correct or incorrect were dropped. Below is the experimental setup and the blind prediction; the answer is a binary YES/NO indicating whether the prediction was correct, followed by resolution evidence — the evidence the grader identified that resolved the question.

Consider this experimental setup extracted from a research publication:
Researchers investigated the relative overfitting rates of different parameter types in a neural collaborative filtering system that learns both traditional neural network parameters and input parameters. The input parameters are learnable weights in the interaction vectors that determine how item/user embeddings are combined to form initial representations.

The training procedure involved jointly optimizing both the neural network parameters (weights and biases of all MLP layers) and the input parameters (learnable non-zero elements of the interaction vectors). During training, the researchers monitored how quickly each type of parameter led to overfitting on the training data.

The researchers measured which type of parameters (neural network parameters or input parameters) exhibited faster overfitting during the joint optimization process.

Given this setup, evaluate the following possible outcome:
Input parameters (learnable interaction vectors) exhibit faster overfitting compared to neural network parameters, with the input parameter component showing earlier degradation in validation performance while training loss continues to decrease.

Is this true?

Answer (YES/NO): NO